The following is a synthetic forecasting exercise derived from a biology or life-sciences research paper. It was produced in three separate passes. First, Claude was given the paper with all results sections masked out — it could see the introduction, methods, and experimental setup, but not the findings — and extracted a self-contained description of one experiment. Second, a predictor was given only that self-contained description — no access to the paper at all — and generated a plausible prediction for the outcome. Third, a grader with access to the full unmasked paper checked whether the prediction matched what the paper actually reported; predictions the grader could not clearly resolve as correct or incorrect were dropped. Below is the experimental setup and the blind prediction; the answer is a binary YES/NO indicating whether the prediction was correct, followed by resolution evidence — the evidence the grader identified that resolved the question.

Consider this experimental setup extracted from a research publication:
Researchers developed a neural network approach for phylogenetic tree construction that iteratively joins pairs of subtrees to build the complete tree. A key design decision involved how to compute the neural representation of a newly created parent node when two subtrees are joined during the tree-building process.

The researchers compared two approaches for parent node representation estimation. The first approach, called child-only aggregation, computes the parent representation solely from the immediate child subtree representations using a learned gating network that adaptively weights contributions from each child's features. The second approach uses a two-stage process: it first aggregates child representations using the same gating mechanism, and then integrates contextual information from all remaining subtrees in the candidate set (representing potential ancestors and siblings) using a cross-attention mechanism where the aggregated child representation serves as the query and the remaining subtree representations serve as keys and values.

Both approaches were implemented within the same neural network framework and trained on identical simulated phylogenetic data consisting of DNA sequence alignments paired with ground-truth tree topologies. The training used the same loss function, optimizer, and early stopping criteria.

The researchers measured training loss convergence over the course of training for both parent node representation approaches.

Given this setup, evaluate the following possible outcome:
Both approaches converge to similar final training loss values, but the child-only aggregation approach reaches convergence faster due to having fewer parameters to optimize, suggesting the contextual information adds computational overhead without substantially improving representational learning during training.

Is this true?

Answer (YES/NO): NO